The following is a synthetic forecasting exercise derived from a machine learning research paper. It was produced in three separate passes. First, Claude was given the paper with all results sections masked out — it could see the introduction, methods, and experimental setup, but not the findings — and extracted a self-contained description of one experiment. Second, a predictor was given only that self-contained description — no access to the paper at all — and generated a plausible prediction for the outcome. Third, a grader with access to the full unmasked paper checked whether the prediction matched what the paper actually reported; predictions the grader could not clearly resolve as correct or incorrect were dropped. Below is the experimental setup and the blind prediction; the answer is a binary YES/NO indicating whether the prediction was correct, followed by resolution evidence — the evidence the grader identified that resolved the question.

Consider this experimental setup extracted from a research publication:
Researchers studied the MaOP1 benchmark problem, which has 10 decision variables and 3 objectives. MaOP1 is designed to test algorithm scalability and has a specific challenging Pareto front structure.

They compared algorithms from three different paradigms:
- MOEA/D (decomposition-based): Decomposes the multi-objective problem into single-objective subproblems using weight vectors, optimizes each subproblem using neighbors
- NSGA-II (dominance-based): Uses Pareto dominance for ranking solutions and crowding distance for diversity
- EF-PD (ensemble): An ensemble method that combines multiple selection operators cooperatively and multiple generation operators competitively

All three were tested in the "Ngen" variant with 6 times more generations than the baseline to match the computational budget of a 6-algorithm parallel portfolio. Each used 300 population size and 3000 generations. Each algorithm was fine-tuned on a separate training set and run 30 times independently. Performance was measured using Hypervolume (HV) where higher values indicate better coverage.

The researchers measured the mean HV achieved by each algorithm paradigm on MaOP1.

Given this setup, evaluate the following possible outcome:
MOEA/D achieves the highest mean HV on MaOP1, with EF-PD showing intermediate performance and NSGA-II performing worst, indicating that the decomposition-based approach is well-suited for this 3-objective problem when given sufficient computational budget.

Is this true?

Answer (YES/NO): NO